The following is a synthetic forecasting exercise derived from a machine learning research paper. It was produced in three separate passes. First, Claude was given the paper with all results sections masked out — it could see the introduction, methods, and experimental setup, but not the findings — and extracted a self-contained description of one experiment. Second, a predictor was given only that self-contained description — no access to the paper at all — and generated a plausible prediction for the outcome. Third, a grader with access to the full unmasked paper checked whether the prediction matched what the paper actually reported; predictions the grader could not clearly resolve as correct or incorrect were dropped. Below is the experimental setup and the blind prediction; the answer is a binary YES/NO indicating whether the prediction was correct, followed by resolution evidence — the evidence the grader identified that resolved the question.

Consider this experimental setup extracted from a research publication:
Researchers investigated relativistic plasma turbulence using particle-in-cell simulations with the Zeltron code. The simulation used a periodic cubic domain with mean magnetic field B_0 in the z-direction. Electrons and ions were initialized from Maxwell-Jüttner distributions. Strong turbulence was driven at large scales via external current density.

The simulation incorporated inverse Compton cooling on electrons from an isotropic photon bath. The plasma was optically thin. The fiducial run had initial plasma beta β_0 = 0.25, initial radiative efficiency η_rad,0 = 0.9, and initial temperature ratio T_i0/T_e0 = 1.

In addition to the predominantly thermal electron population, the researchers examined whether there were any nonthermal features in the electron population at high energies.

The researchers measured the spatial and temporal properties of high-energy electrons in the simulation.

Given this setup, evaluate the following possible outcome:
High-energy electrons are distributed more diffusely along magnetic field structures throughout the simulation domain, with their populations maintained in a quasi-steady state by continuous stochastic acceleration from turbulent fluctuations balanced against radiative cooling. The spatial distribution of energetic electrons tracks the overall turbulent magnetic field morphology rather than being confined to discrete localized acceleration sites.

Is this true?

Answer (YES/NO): NO